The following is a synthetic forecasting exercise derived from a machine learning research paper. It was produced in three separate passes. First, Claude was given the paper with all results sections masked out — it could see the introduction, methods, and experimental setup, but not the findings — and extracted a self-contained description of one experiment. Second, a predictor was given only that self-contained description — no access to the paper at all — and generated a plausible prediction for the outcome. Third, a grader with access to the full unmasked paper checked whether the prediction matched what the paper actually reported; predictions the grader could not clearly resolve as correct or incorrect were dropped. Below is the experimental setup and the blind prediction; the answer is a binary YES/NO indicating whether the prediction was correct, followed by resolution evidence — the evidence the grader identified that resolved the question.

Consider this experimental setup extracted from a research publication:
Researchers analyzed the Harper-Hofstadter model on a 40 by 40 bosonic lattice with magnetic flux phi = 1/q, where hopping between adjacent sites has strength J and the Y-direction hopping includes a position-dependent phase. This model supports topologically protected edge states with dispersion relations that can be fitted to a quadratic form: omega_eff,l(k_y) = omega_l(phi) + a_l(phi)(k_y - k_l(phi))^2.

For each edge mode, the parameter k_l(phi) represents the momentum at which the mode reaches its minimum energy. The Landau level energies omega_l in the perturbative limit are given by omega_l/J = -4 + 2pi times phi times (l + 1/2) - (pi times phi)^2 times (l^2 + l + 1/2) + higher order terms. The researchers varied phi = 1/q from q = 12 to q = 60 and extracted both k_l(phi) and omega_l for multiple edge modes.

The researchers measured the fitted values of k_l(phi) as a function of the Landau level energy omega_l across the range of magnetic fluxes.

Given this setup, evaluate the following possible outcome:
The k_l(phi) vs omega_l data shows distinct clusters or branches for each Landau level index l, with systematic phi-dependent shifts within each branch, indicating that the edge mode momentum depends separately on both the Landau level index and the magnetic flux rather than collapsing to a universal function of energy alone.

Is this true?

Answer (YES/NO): NO